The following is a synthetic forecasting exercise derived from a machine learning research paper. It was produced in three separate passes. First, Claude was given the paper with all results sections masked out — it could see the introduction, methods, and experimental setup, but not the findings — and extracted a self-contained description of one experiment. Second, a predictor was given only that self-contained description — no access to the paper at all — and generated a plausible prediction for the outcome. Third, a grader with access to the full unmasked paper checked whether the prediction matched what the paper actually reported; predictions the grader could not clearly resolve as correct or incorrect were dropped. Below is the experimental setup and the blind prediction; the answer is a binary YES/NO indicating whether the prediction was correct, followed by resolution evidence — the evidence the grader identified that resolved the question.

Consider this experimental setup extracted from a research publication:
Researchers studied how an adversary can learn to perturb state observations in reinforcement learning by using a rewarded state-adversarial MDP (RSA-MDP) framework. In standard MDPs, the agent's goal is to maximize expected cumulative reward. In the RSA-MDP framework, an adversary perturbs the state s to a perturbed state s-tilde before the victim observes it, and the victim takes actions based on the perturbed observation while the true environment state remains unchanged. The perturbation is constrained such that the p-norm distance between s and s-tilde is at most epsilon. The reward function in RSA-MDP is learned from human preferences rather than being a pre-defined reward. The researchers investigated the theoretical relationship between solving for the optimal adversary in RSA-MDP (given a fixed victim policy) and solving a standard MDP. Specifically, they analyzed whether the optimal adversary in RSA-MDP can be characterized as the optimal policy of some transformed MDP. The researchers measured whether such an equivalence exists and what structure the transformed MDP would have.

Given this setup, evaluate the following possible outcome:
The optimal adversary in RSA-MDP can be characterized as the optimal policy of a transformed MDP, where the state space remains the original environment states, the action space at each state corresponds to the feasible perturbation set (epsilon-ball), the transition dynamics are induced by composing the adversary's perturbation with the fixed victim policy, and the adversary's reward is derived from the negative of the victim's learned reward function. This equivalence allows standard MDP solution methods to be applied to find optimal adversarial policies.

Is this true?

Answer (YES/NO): NO